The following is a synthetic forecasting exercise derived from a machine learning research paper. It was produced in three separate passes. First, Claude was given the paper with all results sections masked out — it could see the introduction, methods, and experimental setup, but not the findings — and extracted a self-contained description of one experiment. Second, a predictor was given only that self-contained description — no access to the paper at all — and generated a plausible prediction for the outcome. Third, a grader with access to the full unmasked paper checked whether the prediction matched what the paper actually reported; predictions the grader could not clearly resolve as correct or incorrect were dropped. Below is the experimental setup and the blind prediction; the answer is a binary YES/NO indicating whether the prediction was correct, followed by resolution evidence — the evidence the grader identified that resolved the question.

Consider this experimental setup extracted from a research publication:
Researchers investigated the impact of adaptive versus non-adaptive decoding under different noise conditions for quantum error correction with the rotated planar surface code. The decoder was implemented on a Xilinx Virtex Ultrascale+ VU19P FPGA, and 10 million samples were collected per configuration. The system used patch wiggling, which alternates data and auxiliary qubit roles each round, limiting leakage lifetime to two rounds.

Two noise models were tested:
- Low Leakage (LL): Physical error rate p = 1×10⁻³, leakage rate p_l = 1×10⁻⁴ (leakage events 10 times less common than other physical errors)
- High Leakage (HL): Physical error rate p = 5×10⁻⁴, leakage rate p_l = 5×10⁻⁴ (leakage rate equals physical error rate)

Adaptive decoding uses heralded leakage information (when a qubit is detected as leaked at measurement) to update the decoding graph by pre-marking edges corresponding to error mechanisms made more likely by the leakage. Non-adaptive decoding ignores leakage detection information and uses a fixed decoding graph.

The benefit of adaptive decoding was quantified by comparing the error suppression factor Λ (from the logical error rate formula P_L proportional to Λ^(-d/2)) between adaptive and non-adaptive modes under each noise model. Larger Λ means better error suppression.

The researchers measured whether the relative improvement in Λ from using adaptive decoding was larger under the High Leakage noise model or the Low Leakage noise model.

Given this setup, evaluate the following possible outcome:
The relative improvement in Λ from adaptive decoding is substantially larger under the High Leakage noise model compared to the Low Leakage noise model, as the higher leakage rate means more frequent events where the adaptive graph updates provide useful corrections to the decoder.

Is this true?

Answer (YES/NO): YES